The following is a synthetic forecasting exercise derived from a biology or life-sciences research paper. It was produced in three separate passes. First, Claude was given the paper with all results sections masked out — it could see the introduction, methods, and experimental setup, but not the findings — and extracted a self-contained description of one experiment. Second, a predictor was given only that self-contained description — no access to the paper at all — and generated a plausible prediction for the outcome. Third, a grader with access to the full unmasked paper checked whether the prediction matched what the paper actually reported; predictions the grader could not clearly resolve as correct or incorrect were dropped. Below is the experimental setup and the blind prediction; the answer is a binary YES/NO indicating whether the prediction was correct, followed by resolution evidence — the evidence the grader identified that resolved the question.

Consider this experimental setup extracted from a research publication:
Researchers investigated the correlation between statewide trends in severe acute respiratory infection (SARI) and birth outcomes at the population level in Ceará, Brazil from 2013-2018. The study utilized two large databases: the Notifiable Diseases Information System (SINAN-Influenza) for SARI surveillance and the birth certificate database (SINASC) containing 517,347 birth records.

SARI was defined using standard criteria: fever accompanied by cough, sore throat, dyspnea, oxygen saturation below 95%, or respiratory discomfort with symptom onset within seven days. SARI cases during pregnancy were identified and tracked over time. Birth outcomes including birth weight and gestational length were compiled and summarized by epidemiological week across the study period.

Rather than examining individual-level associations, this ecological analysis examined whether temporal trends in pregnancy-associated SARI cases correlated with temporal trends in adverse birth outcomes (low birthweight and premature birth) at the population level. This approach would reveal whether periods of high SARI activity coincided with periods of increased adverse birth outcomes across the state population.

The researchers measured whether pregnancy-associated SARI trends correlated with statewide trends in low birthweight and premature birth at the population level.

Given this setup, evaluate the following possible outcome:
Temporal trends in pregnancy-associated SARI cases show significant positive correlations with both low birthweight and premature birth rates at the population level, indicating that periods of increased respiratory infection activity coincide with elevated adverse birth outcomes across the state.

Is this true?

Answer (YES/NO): YES